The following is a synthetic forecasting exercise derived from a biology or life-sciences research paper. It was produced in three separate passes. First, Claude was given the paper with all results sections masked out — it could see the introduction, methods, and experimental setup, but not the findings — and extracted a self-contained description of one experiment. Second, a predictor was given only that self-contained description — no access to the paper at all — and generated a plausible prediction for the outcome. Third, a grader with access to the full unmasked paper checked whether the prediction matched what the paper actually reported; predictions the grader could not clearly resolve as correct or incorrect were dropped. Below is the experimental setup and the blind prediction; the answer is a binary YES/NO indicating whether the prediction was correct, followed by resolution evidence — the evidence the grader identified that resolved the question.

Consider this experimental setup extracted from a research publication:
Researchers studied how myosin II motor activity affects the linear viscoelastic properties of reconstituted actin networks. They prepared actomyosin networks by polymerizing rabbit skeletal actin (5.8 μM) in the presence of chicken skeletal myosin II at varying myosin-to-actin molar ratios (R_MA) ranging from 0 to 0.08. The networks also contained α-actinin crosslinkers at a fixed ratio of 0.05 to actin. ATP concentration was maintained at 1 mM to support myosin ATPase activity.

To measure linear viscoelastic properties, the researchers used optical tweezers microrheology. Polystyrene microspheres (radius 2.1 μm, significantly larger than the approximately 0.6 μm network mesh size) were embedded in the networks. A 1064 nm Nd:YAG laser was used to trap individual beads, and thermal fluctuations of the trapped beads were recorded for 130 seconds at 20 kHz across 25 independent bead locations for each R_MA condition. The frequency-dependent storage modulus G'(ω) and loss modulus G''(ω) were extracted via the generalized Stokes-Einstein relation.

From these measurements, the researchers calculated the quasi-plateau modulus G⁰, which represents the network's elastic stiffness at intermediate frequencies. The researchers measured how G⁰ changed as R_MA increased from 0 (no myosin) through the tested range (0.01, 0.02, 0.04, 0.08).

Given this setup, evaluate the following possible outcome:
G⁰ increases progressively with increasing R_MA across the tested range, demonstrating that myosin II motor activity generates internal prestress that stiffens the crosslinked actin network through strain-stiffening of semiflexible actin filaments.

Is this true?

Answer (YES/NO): NO